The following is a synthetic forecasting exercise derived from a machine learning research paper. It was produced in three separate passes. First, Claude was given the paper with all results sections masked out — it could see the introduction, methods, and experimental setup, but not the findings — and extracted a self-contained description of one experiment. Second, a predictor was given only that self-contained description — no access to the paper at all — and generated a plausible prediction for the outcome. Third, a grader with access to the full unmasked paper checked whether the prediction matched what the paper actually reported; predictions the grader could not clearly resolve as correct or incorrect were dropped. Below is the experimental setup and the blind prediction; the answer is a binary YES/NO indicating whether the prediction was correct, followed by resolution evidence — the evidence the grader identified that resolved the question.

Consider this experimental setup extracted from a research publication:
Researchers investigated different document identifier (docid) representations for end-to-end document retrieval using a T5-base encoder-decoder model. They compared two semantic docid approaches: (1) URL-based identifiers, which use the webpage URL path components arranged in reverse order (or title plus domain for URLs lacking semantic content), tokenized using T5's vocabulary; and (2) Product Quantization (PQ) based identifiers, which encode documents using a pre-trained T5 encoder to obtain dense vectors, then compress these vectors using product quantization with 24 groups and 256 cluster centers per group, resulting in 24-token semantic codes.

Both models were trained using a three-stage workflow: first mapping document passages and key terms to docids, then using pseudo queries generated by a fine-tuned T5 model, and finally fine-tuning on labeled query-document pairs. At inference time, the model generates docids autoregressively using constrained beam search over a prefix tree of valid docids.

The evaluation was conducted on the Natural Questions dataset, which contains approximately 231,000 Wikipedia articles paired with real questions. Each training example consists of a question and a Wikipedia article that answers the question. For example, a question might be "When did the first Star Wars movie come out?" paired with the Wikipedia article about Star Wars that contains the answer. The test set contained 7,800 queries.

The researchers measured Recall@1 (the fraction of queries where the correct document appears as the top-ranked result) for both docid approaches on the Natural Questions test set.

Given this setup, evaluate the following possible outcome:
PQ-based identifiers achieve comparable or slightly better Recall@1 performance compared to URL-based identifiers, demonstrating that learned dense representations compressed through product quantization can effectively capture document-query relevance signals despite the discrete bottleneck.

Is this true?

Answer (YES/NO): NO